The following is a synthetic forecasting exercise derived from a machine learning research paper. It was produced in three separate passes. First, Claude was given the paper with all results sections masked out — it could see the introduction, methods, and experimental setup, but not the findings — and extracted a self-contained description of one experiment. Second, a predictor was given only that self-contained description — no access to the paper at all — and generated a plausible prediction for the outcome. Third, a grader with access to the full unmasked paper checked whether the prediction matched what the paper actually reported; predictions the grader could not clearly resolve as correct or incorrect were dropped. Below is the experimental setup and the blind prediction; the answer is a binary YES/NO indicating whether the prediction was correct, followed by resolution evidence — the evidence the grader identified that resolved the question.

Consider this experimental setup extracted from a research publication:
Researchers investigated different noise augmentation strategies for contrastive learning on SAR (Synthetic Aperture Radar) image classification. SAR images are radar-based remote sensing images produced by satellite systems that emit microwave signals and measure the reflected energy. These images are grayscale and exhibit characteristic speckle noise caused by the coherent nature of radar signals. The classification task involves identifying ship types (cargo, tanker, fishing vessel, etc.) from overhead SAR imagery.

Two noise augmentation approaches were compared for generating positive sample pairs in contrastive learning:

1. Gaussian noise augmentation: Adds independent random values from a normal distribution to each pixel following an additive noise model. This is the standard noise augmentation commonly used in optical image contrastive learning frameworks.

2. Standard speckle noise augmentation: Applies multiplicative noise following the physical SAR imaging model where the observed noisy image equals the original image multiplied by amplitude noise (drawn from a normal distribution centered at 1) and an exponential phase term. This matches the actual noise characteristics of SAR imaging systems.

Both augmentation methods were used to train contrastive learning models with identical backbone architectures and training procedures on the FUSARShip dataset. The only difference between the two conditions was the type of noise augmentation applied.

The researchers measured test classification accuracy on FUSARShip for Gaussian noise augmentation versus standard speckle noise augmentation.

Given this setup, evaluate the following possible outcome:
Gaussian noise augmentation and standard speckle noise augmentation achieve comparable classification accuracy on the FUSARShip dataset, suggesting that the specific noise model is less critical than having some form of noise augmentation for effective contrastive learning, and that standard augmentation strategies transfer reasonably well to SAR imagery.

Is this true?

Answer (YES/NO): NO